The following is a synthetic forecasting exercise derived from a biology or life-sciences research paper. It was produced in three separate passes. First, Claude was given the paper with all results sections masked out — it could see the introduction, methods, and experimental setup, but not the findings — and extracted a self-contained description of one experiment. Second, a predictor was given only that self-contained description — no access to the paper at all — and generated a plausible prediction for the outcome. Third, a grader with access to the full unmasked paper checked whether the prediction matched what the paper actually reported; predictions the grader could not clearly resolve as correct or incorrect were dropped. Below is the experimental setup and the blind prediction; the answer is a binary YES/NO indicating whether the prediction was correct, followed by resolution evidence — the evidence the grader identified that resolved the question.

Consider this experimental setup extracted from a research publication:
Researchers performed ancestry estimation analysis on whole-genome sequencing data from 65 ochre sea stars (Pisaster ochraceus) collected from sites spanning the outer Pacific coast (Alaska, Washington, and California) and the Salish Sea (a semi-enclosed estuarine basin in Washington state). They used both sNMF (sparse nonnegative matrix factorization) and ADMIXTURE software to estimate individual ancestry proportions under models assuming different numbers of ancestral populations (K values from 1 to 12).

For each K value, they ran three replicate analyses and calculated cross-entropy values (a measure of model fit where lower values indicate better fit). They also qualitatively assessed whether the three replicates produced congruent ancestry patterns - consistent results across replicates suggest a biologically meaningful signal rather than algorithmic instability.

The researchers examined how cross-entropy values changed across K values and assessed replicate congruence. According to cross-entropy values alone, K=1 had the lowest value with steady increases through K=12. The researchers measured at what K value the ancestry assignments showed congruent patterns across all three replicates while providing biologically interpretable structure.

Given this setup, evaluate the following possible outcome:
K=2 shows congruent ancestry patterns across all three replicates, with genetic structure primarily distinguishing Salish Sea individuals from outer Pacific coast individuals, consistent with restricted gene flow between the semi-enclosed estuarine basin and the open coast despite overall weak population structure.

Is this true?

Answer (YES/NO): YES